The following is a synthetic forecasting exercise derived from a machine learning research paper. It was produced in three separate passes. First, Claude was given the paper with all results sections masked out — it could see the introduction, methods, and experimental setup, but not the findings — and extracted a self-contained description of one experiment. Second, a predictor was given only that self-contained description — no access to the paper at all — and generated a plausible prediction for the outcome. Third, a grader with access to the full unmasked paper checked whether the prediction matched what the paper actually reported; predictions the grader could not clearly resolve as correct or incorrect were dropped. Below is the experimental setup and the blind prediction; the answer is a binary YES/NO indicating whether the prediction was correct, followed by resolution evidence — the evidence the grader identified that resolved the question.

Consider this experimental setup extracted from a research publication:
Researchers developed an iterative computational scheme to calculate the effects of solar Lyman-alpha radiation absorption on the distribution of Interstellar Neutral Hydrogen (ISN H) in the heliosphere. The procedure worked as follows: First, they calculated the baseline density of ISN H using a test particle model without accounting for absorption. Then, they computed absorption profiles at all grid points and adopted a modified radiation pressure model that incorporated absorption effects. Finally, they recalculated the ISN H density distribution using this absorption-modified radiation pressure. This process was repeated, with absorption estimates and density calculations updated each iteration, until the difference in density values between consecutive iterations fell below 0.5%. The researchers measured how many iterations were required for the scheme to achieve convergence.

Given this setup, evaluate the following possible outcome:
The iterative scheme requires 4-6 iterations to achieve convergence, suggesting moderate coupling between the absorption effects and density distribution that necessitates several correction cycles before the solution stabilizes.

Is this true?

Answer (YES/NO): NO